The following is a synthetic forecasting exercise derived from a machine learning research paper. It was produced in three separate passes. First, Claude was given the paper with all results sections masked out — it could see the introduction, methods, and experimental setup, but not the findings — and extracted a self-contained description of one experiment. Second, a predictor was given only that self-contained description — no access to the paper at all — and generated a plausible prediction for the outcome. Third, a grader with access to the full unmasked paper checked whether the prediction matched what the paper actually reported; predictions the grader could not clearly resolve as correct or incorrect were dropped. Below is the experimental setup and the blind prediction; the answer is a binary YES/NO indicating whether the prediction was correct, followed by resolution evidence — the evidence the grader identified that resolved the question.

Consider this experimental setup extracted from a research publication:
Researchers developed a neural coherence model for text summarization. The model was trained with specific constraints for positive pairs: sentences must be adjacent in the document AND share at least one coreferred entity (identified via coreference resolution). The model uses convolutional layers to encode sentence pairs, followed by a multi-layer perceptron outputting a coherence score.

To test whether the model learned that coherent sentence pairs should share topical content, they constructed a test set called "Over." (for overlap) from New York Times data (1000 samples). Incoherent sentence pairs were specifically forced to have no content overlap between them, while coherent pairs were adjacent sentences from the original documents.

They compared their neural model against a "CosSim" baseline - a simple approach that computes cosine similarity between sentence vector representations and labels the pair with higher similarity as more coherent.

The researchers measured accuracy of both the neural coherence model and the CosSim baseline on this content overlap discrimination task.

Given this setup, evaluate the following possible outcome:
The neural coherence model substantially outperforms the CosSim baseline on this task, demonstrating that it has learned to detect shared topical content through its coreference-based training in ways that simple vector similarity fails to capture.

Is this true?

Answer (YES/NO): NO